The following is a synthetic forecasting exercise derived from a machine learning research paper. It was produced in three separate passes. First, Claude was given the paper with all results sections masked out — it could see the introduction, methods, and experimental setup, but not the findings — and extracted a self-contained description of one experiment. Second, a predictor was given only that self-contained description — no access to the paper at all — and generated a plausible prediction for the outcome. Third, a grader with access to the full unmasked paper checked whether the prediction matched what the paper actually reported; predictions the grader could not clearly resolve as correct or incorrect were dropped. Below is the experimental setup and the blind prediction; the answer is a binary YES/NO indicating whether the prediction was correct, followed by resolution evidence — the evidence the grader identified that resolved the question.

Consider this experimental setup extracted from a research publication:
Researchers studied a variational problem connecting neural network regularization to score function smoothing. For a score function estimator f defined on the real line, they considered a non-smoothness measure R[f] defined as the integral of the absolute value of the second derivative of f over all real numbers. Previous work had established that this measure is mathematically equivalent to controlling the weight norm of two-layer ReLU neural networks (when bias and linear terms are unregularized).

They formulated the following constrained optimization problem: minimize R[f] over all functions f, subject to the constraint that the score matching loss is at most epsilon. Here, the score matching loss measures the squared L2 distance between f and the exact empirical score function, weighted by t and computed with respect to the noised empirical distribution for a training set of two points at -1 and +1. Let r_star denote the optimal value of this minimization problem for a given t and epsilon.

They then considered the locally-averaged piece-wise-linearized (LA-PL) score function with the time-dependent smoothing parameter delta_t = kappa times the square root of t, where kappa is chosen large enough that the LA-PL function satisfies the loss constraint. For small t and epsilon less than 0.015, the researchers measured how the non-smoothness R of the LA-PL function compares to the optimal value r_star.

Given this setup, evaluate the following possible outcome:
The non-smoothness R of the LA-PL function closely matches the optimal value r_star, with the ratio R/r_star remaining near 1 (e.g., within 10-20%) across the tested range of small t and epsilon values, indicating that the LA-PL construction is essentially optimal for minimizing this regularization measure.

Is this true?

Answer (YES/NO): NO